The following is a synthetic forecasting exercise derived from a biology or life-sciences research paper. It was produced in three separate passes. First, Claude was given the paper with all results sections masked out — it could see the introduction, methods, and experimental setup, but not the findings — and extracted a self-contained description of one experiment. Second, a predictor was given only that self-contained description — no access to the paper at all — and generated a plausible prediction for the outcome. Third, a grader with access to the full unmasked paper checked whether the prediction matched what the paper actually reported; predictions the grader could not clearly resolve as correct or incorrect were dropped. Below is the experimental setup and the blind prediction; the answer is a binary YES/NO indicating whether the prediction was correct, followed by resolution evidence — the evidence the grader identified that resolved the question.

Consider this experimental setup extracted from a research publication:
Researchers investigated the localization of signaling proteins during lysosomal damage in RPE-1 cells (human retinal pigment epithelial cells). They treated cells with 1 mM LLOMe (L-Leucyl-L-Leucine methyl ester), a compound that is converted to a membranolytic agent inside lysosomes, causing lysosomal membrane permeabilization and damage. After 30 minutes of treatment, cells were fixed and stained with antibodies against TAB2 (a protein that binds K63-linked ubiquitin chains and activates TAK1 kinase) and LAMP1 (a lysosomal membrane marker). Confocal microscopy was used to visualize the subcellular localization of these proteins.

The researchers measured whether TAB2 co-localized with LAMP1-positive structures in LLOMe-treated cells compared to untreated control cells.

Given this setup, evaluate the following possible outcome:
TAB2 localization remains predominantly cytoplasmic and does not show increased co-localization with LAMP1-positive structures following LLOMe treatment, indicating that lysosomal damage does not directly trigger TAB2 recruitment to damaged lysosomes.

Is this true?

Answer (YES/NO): NO